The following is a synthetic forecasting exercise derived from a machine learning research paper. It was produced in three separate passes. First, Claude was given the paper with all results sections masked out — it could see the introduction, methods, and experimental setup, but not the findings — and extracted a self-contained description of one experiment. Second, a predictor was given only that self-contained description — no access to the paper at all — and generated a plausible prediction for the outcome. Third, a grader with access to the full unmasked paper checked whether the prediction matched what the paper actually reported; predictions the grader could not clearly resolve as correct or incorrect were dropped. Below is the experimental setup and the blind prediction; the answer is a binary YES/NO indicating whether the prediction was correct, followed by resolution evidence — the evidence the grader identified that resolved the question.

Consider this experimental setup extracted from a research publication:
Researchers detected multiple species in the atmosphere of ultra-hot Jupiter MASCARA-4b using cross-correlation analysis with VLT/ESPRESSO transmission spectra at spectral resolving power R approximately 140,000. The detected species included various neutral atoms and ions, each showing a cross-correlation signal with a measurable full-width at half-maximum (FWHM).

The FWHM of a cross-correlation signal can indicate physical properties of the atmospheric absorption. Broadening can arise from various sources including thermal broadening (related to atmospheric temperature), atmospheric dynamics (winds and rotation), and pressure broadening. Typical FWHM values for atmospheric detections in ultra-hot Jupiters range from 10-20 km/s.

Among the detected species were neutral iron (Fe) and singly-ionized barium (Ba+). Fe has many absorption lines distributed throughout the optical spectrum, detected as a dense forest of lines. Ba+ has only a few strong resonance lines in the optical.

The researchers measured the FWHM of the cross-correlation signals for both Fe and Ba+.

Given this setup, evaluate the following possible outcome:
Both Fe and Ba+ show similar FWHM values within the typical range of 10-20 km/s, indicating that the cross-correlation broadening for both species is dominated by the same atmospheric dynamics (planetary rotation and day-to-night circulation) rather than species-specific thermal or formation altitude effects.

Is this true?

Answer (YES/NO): NO